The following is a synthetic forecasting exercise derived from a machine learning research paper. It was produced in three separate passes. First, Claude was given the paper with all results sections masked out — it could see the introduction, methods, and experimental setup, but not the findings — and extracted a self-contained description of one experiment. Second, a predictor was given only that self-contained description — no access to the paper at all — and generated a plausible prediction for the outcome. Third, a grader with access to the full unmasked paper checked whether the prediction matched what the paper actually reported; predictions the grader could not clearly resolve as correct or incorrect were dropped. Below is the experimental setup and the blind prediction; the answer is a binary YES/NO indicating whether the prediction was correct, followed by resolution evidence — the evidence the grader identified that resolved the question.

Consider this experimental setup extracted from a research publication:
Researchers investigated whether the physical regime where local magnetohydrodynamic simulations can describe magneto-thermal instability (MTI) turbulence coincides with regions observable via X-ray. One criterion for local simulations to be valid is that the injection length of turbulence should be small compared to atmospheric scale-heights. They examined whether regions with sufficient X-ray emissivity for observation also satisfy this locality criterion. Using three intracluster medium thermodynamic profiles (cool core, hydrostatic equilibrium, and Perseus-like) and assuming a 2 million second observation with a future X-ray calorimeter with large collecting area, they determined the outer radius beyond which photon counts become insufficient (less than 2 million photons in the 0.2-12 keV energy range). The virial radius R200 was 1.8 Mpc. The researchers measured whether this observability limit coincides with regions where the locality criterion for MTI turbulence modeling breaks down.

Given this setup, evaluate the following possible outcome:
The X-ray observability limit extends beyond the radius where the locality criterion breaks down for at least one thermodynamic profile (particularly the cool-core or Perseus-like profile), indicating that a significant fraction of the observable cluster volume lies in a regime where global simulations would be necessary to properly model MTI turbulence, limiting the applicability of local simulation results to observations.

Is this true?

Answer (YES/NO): NO